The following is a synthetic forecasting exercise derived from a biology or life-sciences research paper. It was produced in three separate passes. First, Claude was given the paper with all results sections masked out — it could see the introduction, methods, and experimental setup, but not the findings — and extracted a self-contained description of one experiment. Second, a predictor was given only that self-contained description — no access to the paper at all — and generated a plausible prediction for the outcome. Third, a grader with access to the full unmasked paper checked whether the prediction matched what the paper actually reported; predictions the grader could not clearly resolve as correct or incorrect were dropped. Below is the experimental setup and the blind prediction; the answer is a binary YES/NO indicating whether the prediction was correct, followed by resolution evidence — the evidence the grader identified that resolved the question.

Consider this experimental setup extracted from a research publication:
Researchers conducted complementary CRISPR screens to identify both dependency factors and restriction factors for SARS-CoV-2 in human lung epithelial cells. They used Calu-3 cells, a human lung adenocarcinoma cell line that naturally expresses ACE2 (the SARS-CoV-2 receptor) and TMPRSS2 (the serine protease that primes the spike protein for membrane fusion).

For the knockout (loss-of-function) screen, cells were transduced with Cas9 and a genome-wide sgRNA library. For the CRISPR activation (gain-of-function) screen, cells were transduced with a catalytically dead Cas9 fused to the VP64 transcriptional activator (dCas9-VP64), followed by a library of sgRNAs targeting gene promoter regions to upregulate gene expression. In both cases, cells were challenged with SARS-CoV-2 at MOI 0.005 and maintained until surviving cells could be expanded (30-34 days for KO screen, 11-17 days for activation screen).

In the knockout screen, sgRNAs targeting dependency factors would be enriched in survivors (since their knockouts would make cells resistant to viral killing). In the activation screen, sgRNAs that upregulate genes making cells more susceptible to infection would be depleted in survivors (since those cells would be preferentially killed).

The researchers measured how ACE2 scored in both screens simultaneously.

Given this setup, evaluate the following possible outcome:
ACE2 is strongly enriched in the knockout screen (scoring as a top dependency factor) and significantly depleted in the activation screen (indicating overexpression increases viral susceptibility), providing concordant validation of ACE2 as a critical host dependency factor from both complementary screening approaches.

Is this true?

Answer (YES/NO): YES